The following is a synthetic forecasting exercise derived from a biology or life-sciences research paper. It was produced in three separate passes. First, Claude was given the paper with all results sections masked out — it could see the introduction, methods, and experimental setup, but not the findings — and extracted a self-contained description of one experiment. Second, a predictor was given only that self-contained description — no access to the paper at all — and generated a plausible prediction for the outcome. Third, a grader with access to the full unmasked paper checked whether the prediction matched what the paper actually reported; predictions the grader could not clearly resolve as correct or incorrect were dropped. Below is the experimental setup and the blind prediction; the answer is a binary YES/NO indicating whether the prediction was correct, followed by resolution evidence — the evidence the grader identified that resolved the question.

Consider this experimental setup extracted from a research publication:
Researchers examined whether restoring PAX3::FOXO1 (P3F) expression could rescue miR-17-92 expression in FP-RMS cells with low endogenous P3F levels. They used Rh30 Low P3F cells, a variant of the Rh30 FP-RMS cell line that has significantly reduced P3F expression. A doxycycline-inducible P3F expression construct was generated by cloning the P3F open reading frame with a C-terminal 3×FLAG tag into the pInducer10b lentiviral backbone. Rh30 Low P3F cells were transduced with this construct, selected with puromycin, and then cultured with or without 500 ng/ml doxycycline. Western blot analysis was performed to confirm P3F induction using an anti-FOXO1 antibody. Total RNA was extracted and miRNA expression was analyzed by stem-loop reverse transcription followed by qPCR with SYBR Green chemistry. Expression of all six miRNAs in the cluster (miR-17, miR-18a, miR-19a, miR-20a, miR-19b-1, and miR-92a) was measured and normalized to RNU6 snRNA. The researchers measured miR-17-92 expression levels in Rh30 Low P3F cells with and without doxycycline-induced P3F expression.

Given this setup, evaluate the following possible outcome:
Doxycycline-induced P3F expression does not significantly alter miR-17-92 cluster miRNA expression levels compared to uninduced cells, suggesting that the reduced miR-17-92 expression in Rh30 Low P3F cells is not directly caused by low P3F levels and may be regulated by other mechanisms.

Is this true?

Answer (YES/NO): NO